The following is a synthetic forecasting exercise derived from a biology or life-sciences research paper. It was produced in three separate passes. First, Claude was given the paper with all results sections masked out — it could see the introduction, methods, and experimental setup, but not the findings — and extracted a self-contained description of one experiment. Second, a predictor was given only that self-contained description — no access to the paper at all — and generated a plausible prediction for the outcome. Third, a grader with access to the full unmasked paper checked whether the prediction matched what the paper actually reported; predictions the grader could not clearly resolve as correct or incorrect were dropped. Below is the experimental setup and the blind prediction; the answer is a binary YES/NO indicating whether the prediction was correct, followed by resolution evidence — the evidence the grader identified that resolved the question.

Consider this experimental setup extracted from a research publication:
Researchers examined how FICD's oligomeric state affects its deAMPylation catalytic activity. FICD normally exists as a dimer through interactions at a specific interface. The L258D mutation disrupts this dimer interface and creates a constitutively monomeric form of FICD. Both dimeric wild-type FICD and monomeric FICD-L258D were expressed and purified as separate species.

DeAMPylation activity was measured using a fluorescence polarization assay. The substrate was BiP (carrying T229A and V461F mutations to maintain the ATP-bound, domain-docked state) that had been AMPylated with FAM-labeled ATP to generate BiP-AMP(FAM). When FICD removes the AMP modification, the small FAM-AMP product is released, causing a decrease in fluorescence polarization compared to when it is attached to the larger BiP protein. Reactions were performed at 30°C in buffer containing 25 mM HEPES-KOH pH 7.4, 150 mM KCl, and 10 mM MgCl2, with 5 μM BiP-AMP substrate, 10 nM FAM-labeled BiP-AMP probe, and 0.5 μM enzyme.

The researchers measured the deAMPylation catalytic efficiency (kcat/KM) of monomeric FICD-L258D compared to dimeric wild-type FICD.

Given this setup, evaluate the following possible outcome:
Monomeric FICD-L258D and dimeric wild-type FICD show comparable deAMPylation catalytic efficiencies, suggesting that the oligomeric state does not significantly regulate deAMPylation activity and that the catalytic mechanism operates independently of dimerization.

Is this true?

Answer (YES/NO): NO